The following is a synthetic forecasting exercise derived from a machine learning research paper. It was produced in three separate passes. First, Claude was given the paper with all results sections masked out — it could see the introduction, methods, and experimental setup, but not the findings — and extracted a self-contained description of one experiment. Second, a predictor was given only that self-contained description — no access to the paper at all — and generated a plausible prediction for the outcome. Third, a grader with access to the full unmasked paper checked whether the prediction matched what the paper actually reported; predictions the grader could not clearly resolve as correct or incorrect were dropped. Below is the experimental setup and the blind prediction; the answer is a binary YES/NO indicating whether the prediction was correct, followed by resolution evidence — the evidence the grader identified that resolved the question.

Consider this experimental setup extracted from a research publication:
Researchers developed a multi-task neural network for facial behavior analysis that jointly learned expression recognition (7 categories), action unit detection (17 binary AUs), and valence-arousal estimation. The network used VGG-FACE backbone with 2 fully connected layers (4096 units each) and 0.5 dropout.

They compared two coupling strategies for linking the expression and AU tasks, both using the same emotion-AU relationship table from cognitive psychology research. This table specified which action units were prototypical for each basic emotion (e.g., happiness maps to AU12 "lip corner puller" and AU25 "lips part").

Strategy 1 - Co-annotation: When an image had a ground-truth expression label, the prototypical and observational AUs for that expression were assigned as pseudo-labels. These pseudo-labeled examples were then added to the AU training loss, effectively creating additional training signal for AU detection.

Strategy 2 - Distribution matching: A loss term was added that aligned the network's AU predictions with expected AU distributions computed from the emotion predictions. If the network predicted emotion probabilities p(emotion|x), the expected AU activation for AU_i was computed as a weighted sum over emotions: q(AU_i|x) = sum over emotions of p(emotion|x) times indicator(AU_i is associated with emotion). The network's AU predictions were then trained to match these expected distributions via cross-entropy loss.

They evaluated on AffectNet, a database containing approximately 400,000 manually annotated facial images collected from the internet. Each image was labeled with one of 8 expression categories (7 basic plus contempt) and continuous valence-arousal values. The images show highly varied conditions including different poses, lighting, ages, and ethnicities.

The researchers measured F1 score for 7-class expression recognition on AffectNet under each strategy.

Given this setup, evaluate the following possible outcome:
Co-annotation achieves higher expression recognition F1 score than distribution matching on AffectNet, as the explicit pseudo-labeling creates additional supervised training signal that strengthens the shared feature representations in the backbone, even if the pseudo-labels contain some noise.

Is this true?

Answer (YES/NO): NO